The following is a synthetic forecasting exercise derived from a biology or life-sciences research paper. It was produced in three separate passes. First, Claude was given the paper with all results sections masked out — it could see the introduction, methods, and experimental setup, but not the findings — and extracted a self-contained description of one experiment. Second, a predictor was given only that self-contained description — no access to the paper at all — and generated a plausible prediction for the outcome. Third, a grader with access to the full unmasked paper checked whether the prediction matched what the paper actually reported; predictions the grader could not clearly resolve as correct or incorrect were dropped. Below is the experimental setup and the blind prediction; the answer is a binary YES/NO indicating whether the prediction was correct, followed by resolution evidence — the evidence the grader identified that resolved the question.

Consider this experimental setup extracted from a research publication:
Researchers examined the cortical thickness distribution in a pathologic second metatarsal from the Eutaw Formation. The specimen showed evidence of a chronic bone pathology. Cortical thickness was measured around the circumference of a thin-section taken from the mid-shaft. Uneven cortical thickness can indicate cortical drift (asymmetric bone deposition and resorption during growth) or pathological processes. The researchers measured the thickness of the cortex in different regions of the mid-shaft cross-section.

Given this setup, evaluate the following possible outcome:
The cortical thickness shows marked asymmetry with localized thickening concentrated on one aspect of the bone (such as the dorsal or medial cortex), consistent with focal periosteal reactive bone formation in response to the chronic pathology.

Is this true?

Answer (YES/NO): YES